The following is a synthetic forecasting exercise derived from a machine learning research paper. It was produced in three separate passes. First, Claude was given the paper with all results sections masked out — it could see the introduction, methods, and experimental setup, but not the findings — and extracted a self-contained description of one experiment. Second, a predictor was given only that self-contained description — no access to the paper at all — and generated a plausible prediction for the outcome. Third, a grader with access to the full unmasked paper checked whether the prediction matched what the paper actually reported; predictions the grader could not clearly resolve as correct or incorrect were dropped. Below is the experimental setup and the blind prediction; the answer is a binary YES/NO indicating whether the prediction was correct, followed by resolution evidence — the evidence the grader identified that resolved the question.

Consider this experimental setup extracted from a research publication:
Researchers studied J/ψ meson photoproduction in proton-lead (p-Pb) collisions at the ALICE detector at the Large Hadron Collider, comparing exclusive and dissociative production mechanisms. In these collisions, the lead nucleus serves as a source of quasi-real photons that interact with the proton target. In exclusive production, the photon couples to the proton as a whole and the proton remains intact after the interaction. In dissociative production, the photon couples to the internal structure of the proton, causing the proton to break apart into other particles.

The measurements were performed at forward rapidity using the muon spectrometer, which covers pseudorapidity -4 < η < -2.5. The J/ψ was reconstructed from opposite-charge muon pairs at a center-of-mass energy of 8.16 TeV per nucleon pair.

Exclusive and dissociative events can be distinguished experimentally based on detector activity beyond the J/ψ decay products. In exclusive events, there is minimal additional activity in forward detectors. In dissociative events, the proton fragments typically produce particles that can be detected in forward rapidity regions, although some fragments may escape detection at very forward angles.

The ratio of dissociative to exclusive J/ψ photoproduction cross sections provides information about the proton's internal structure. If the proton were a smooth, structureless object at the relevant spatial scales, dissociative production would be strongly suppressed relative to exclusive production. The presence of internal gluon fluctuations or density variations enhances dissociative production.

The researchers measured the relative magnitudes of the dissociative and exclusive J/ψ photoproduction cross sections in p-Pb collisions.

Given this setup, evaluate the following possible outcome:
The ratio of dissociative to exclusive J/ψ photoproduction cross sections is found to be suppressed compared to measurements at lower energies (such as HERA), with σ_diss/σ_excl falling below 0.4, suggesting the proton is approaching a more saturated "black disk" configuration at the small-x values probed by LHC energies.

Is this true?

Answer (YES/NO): NO